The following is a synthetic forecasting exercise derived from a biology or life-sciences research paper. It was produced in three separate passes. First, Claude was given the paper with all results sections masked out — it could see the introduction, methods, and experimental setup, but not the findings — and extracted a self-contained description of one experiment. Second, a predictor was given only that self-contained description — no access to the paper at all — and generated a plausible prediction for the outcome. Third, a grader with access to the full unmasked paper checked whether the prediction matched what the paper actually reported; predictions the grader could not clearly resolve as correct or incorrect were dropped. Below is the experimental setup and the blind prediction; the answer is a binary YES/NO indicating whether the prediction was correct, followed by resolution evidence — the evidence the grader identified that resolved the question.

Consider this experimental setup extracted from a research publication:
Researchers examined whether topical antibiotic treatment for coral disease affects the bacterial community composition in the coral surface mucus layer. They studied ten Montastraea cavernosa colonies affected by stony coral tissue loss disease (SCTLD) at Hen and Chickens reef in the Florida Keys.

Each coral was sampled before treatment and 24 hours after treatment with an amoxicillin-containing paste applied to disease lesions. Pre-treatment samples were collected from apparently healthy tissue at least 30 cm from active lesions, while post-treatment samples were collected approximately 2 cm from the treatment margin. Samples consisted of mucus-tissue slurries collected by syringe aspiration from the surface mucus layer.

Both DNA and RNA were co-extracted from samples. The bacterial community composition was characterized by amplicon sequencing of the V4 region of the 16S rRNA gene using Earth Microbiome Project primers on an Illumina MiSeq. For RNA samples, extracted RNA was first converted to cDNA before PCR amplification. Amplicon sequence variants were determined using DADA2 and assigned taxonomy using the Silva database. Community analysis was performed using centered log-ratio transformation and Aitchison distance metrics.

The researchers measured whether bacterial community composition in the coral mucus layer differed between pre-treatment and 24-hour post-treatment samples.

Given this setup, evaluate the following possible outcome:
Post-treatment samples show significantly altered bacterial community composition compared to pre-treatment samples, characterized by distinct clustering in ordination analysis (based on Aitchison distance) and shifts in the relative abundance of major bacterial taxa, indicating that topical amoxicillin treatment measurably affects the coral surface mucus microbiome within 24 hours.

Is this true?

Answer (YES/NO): NO